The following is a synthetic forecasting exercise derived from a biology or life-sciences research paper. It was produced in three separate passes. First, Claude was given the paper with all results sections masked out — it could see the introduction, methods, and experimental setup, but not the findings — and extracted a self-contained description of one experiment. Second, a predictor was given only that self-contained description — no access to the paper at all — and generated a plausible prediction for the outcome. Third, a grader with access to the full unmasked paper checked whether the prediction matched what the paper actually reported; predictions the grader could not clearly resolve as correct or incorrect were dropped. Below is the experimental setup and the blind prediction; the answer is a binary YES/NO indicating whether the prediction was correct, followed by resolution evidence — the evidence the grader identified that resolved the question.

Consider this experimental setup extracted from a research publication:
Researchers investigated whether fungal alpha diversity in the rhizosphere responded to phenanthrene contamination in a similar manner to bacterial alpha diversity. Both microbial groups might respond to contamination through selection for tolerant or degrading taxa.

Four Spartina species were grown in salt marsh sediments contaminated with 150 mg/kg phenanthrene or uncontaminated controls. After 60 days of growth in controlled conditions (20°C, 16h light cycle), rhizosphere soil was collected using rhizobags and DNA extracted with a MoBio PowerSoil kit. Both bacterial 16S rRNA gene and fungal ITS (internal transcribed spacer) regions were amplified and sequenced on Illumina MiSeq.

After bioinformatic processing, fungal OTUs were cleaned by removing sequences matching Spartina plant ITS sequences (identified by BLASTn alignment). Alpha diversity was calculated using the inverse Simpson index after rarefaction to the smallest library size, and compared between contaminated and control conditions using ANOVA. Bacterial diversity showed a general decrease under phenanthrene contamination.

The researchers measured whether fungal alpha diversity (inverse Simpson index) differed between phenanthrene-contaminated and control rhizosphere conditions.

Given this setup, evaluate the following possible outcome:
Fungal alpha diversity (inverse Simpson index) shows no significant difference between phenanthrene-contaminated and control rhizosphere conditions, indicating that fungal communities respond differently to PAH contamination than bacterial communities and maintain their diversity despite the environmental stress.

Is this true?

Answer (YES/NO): YES